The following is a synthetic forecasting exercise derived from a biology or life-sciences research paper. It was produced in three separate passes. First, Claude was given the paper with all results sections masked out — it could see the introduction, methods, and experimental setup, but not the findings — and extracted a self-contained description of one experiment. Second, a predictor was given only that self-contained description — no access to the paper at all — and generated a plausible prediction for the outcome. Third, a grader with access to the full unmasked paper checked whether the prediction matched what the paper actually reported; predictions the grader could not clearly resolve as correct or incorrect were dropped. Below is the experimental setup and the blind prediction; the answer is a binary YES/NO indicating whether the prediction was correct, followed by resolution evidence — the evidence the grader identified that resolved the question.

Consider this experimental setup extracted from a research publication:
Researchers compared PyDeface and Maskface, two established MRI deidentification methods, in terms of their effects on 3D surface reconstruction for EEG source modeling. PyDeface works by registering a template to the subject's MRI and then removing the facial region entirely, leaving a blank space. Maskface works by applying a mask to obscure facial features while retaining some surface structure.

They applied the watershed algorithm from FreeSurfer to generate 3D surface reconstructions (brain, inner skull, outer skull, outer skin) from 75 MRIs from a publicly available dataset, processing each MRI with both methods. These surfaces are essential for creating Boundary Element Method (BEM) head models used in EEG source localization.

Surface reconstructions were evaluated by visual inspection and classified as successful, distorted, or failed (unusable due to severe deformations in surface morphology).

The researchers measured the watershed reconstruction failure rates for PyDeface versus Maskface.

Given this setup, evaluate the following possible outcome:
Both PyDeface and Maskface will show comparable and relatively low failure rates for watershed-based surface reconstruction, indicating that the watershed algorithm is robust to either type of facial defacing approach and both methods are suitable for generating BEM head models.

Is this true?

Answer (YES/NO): NO